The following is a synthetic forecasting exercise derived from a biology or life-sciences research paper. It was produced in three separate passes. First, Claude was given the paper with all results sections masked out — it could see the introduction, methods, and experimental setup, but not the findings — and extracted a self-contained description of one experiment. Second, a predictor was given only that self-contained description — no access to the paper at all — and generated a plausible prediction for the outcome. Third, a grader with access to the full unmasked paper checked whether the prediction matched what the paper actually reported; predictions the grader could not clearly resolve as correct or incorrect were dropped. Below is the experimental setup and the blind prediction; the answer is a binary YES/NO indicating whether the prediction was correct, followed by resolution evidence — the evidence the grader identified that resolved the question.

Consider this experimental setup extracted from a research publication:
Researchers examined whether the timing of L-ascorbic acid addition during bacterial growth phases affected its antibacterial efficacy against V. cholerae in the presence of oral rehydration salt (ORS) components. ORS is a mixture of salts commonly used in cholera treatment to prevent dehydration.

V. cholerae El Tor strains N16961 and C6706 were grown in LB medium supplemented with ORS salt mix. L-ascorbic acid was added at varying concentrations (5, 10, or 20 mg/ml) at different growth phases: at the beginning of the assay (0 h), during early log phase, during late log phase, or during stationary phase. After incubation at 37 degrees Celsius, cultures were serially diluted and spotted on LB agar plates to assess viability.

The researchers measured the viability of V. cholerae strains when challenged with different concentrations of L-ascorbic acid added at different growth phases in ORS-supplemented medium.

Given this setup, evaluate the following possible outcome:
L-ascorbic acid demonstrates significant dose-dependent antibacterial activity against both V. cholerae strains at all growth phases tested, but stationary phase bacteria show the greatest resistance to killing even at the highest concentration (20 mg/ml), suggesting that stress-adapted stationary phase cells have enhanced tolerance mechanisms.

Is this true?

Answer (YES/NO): NO